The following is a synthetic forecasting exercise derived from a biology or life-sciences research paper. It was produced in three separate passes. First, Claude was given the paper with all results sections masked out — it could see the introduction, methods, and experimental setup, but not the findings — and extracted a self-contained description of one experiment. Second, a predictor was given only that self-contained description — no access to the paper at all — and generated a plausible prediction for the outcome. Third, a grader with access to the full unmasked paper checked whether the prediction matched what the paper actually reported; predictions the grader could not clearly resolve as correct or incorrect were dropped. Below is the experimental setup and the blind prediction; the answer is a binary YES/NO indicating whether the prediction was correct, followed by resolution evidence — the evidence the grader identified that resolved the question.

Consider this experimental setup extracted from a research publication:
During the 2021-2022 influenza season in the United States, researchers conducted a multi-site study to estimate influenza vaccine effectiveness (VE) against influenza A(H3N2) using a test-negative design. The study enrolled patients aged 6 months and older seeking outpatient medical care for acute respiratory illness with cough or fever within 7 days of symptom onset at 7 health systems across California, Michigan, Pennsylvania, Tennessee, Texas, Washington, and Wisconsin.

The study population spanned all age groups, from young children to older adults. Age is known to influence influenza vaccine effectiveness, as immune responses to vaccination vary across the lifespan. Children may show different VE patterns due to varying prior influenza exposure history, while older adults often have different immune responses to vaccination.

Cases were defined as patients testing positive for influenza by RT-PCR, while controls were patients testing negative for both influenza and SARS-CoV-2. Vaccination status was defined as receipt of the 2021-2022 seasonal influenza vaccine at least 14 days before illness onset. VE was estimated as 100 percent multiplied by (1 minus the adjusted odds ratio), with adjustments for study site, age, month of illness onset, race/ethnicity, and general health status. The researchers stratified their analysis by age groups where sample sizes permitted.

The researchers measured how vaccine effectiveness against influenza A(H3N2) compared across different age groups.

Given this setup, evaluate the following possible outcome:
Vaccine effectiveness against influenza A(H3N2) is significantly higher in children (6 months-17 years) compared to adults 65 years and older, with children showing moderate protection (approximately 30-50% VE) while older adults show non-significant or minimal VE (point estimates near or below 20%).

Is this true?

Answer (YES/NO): NO